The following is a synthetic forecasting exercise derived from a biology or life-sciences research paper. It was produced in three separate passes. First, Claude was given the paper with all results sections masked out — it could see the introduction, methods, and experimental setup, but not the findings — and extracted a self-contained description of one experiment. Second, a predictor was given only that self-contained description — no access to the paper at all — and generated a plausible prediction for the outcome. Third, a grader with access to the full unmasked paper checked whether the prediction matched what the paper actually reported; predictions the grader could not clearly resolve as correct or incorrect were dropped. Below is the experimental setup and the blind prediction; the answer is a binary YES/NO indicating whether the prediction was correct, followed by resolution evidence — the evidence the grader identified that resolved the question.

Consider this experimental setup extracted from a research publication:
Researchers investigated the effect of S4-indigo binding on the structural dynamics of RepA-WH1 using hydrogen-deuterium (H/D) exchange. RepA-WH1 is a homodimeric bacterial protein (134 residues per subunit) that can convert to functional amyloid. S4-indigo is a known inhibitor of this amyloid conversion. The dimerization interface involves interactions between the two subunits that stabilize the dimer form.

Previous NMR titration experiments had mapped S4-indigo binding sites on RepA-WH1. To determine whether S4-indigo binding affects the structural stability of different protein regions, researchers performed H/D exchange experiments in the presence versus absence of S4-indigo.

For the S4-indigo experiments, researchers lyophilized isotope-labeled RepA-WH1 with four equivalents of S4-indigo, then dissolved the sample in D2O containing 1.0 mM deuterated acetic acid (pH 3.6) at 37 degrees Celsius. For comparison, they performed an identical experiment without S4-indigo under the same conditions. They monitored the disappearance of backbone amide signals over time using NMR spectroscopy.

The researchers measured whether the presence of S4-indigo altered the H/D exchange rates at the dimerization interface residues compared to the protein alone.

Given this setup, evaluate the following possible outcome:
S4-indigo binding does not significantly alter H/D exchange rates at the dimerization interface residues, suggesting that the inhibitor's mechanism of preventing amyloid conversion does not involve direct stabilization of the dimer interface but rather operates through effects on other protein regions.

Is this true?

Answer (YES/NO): NO